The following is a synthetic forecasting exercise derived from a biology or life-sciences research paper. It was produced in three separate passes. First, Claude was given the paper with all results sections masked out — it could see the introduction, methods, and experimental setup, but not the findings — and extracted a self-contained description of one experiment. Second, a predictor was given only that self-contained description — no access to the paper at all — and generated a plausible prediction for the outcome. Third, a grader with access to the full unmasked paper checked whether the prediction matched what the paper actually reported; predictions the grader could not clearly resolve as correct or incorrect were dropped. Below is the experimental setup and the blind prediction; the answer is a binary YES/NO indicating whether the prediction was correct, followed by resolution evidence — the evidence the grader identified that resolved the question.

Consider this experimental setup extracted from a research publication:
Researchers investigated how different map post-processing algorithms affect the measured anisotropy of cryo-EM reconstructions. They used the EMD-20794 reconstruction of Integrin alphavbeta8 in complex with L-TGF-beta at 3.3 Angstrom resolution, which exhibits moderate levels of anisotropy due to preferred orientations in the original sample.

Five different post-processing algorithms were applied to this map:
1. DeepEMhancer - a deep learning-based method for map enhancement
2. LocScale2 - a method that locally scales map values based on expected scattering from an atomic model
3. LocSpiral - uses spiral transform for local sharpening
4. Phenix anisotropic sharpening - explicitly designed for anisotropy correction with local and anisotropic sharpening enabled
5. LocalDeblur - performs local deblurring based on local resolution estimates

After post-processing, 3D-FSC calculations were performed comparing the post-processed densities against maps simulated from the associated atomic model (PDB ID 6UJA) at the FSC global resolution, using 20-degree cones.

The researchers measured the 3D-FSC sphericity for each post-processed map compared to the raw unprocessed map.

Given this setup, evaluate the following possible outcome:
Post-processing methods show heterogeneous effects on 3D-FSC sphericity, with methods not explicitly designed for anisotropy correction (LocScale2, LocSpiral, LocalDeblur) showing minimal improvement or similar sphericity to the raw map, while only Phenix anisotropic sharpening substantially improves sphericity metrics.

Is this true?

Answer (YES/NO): NO